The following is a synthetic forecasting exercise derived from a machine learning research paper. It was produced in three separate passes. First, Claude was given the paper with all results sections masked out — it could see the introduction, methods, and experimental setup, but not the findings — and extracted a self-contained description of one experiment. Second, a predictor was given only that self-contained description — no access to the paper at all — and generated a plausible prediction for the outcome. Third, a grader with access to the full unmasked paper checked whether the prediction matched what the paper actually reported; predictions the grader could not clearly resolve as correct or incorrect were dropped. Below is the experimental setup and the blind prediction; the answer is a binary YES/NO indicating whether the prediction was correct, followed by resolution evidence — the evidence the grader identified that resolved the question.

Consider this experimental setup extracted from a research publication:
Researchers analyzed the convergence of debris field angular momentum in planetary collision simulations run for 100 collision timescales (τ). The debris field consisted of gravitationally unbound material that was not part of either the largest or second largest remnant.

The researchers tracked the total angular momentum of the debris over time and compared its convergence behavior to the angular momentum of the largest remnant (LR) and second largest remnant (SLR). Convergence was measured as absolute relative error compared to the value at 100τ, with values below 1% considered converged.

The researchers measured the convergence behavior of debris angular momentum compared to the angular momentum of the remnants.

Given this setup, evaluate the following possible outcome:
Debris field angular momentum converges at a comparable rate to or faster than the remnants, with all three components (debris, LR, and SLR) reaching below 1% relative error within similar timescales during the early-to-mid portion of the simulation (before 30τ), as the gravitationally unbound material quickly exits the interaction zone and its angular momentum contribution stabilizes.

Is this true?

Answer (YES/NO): NO